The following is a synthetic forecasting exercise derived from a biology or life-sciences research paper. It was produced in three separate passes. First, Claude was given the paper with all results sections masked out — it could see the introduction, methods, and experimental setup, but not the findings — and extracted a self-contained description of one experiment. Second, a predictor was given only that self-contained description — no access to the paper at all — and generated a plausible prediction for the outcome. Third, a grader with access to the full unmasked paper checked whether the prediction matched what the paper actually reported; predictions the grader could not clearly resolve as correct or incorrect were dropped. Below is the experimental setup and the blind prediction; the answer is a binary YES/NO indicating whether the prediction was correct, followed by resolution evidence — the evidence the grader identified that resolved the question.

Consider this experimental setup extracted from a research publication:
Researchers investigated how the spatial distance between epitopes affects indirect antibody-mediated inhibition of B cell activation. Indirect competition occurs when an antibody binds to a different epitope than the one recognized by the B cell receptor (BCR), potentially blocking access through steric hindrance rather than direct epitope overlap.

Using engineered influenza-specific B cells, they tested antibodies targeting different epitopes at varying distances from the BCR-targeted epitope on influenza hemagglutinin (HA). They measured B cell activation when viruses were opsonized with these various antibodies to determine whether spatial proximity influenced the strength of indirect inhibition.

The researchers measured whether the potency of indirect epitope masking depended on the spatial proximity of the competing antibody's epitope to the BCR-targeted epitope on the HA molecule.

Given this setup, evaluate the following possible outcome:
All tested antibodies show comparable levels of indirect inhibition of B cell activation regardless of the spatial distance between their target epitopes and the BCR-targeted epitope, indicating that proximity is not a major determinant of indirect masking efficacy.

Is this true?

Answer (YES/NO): NO